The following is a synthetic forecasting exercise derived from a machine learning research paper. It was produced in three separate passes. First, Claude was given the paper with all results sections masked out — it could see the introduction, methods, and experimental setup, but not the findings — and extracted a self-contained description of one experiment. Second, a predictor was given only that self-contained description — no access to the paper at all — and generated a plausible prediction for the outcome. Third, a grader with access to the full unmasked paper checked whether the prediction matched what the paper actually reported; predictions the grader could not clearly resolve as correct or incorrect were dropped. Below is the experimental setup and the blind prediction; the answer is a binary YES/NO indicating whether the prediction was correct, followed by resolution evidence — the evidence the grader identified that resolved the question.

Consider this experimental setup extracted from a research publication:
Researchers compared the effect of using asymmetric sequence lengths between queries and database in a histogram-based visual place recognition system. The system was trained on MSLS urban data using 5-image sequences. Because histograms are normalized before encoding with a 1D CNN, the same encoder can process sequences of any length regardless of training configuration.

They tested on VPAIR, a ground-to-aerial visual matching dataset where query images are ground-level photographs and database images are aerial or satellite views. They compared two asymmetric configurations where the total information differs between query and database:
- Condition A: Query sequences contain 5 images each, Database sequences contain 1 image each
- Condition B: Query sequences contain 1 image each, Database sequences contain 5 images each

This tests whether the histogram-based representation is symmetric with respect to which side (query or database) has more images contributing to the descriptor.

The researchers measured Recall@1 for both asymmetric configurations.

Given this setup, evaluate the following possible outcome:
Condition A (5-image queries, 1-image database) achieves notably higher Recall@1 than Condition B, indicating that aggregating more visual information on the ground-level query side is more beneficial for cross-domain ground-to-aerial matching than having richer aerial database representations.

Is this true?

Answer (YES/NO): NO